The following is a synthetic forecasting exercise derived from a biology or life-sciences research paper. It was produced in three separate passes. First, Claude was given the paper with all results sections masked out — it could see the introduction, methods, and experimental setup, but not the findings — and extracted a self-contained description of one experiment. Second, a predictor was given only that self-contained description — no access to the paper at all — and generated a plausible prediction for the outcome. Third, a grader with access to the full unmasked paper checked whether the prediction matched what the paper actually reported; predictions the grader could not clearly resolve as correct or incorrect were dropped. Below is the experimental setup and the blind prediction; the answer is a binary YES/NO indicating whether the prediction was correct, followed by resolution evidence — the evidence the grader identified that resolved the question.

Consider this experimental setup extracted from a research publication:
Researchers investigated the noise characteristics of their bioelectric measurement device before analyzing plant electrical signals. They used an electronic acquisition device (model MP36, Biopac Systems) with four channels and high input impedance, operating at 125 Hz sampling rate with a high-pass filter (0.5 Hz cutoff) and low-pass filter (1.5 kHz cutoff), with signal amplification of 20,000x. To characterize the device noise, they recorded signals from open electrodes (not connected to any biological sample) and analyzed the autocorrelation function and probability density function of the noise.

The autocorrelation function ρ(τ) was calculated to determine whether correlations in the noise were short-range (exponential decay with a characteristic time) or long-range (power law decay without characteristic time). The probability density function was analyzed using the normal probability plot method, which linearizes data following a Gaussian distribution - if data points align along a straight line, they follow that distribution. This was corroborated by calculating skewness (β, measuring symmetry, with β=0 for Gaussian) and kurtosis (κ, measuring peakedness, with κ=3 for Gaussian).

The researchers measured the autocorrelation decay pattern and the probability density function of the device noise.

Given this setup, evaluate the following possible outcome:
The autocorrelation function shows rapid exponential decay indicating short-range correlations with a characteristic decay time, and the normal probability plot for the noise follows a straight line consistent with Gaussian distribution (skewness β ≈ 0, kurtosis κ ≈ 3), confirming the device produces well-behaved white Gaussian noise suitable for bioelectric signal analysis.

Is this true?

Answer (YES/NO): YES